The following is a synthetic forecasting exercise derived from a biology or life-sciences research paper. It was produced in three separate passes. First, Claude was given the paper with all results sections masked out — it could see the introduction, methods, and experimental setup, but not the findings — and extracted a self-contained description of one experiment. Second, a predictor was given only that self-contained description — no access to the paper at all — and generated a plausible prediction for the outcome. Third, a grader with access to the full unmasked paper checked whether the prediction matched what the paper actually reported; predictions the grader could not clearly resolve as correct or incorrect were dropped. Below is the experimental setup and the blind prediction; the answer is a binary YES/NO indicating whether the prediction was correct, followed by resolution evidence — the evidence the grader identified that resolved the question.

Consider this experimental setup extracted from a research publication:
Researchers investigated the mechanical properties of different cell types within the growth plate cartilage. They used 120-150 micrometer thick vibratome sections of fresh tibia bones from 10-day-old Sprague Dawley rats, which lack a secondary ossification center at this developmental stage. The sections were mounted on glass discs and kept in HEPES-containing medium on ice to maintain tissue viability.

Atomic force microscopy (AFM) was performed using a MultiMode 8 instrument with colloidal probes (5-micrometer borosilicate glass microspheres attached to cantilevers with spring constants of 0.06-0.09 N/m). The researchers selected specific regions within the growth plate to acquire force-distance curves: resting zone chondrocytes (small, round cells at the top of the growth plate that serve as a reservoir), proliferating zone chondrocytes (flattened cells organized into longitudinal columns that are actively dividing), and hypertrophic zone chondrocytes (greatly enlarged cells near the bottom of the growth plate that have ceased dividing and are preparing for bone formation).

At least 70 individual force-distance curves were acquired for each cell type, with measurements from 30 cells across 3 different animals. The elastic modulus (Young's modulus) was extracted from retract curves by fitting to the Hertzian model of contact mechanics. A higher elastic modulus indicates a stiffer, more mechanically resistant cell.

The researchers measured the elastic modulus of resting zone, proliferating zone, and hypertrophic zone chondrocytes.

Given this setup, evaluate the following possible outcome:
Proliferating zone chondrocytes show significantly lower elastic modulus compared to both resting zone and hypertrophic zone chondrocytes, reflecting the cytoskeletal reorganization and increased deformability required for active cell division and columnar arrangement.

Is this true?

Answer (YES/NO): NO